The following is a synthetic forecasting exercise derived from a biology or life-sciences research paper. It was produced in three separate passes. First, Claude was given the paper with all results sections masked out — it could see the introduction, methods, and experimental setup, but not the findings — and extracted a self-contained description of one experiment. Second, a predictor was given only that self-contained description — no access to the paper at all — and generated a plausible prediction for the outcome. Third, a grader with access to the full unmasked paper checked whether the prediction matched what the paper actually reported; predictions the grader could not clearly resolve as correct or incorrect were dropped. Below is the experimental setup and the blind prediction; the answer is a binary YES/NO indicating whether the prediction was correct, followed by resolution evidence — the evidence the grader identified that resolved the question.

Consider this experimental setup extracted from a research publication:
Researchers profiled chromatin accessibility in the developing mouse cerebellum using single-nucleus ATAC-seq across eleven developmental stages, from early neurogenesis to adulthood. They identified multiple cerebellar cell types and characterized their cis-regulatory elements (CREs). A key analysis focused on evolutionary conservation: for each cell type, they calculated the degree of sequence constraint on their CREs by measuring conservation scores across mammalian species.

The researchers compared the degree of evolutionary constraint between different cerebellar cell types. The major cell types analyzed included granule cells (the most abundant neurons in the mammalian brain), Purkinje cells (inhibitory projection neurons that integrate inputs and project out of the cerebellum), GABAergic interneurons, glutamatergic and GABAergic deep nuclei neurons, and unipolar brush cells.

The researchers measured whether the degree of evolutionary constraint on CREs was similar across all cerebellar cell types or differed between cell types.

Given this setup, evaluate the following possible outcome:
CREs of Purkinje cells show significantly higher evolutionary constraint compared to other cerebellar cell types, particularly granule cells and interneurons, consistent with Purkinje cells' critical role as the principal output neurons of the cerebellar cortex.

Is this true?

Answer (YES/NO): NO